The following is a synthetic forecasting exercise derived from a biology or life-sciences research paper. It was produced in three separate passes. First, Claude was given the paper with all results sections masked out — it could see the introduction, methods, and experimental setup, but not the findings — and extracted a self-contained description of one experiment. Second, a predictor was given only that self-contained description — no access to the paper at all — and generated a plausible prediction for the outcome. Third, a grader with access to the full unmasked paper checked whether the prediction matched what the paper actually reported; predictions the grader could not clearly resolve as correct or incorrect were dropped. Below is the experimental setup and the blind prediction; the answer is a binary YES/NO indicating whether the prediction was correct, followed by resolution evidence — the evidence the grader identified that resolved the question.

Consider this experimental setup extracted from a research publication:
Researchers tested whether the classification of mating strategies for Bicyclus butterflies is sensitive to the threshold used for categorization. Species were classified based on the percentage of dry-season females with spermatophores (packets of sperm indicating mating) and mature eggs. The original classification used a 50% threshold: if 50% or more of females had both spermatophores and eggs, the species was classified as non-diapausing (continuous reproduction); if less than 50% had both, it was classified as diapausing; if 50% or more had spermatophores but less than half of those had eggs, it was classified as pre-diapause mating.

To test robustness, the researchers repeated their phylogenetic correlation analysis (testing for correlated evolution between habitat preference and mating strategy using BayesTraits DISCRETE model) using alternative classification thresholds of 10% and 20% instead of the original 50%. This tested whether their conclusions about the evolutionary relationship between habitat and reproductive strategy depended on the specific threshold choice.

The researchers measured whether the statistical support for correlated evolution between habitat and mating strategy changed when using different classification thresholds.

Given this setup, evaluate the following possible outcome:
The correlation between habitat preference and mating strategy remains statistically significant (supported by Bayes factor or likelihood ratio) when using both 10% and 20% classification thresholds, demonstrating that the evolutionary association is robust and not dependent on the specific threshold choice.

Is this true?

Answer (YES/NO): YES